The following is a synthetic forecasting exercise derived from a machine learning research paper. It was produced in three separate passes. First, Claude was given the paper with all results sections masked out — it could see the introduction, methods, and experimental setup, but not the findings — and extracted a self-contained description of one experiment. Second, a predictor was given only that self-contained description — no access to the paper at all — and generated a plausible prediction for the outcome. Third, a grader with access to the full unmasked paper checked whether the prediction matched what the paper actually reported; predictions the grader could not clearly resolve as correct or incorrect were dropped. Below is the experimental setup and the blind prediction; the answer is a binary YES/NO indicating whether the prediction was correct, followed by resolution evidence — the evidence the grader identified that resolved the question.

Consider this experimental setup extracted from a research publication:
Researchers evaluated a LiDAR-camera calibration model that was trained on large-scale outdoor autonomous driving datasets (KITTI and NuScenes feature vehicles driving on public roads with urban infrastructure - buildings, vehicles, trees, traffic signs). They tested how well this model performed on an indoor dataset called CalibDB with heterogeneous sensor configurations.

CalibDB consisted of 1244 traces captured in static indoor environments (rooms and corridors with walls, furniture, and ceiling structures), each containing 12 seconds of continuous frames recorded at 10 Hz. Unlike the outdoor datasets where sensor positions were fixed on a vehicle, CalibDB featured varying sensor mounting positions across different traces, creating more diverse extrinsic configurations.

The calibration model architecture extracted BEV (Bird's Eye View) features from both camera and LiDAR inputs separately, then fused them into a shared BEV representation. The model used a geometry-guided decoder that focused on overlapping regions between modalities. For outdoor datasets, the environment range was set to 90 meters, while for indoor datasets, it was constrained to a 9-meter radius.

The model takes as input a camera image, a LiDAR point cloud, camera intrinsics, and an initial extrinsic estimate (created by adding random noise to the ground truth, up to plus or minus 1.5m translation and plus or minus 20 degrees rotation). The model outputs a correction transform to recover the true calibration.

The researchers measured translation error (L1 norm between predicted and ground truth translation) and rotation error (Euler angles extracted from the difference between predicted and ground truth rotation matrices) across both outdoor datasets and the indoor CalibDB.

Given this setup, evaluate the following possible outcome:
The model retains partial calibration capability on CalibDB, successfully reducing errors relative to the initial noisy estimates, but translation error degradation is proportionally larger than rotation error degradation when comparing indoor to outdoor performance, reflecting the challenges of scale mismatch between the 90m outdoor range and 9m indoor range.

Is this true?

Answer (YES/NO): NO